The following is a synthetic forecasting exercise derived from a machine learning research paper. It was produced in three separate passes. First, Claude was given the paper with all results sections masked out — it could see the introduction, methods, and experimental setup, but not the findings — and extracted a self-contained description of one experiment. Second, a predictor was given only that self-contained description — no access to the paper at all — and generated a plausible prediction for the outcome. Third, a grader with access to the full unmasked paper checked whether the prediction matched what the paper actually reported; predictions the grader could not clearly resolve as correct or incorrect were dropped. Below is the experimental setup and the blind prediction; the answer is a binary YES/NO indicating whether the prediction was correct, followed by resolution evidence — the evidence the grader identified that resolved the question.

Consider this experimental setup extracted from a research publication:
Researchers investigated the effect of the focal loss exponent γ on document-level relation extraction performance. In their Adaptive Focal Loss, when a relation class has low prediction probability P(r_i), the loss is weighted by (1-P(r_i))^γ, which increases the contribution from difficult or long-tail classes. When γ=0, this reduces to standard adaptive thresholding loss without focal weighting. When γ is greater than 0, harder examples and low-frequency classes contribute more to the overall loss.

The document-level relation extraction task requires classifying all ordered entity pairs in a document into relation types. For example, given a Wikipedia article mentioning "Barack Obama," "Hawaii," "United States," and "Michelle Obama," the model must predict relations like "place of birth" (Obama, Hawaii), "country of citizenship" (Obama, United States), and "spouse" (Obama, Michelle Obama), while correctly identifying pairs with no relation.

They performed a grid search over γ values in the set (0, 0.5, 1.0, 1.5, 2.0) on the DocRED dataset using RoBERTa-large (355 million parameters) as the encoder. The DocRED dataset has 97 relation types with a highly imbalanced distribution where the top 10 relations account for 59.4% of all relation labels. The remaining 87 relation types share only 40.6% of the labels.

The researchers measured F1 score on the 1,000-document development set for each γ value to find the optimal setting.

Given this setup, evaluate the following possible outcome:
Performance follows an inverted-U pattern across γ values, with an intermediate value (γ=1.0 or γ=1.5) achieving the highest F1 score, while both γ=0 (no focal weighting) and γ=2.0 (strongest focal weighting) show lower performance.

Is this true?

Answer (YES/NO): NO